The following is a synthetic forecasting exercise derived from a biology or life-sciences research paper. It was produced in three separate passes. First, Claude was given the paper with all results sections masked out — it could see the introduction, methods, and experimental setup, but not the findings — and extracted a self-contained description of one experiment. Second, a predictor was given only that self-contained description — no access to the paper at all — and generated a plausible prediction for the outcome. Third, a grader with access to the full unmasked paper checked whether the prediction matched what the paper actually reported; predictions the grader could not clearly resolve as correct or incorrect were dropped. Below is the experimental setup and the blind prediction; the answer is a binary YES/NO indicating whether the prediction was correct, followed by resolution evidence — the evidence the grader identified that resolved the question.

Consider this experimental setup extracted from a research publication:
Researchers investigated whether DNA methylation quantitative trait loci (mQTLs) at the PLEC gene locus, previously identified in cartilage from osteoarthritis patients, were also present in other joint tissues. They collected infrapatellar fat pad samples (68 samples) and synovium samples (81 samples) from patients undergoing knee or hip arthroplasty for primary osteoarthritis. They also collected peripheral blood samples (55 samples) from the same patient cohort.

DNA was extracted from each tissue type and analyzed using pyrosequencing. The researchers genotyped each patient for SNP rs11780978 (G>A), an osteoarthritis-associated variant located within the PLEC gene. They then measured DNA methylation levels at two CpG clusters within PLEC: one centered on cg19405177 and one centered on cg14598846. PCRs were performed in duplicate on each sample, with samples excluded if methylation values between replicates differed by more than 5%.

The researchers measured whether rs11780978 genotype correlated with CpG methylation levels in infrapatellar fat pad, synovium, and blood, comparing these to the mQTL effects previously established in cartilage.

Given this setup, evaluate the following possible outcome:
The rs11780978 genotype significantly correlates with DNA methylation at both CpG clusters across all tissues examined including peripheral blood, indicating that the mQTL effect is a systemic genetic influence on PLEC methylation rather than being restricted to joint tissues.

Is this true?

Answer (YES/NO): YES